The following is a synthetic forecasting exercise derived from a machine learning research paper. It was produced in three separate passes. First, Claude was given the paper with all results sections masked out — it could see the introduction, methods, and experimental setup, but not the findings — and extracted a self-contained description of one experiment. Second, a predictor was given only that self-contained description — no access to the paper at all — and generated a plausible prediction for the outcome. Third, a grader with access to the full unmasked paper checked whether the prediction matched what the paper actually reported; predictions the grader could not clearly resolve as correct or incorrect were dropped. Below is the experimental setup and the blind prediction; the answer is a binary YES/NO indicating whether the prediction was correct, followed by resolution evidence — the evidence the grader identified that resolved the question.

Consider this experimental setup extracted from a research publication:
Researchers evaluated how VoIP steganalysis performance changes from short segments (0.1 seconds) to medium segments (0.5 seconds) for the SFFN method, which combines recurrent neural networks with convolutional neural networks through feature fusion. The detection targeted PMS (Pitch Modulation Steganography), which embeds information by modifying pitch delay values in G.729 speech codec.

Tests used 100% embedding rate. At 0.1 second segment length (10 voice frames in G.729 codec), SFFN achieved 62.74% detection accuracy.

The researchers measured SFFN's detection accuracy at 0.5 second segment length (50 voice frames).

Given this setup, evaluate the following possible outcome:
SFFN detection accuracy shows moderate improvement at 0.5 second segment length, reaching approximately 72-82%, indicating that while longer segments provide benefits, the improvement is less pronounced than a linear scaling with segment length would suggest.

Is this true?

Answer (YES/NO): YES